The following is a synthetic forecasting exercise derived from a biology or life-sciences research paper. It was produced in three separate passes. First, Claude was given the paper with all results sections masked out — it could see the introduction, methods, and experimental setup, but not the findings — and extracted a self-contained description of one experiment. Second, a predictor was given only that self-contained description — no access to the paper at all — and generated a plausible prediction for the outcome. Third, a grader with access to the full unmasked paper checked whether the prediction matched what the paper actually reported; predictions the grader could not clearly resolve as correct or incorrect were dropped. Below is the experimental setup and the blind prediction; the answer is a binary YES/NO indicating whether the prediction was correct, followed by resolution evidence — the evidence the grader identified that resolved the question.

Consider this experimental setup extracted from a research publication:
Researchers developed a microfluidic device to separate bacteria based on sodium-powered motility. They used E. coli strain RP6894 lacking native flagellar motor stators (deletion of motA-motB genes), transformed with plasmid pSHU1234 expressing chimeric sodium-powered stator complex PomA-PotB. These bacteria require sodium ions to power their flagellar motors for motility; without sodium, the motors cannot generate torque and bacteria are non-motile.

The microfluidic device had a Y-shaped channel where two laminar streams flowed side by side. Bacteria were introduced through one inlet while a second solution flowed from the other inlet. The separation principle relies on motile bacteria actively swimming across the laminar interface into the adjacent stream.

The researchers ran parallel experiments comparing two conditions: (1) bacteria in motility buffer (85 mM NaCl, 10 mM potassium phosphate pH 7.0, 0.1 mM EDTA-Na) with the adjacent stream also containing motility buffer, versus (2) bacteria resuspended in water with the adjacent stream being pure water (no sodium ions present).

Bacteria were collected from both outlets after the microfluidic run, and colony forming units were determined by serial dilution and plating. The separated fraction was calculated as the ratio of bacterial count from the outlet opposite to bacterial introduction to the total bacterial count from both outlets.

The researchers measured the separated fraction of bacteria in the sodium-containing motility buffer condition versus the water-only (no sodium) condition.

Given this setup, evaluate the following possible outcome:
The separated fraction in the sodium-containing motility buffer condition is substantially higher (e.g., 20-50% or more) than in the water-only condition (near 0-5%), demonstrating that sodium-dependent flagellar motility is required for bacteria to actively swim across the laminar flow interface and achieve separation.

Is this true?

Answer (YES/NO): NO